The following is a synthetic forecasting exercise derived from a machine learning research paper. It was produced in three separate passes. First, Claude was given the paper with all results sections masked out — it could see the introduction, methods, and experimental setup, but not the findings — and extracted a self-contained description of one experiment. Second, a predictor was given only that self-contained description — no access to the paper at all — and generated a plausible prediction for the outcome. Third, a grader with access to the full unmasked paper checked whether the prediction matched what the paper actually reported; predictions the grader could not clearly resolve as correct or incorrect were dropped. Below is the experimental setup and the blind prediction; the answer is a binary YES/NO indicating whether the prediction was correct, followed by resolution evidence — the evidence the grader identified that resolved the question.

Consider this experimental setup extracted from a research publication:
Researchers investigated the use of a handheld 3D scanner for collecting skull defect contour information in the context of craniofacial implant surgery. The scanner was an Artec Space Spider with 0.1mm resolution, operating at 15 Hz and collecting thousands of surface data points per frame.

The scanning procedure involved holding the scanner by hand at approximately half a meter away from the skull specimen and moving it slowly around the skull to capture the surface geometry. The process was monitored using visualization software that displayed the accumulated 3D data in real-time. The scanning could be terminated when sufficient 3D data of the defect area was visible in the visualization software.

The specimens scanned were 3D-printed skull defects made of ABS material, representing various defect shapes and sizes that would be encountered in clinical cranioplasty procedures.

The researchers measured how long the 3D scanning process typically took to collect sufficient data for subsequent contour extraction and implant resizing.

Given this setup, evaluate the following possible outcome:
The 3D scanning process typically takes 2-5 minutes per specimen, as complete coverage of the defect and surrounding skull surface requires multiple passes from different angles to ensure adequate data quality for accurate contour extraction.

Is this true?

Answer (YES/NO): NO